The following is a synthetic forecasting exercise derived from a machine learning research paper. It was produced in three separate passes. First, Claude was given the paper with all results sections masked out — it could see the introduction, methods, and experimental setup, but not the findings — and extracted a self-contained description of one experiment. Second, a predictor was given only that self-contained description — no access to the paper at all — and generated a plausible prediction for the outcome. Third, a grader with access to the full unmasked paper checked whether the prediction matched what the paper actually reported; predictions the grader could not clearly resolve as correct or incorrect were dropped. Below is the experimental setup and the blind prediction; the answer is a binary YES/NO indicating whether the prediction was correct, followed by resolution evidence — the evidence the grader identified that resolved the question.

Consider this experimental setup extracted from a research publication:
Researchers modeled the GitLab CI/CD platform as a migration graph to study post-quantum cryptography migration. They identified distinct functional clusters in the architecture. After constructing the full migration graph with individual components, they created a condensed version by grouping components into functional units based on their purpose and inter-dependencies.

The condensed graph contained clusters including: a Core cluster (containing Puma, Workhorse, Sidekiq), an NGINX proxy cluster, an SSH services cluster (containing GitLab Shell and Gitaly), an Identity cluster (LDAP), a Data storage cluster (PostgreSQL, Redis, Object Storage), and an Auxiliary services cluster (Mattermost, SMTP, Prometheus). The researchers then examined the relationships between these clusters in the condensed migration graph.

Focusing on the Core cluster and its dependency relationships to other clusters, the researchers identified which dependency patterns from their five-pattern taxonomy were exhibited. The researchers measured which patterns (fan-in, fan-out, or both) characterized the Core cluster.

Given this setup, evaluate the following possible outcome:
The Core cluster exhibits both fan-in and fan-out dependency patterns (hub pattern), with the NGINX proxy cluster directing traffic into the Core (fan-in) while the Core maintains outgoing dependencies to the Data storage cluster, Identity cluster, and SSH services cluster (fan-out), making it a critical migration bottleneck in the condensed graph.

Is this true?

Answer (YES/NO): NO